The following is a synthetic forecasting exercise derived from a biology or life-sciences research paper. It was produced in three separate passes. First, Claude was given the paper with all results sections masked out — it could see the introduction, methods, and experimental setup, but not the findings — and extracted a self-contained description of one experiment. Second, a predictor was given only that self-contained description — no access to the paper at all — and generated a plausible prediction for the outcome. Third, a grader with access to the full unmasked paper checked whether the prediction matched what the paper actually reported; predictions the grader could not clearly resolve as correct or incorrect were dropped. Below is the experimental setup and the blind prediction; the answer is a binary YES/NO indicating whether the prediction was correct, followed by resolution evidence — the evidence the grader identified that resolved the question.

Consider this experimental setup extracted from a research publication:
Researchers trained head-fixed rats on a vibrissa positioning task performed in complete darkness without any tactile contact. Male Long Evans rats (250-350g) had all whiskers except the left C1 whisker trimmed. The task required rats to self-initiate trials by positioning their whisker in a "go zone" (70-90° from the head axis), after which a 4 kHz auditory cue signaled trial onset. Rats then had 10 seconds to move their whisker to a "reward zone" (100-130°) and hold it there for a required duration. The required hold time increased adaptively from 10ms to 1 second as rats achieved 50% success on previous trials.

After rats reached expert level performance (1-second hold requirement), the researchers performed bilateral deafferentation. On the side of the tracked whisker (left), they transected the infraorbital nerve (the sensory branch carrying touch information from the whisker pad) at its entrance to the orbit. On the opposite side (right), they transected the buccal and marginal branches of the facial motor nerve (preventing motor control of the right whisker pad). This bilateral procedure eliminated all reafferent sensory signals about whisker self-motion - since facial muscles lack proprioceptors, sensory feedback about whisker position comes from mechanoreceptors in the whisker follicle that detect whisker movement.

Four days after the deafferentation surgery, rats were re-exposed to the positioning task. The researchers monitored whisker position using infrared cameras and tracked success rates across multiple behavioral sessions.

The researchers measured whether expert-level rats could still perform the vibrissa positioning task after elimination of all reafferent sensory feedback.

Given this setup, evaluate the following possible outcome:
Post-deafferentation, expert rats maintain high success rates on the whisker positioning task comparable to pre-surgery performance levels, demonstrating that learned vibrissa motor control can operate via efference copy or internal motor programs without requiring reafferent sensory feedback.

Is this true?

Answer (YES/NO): YES